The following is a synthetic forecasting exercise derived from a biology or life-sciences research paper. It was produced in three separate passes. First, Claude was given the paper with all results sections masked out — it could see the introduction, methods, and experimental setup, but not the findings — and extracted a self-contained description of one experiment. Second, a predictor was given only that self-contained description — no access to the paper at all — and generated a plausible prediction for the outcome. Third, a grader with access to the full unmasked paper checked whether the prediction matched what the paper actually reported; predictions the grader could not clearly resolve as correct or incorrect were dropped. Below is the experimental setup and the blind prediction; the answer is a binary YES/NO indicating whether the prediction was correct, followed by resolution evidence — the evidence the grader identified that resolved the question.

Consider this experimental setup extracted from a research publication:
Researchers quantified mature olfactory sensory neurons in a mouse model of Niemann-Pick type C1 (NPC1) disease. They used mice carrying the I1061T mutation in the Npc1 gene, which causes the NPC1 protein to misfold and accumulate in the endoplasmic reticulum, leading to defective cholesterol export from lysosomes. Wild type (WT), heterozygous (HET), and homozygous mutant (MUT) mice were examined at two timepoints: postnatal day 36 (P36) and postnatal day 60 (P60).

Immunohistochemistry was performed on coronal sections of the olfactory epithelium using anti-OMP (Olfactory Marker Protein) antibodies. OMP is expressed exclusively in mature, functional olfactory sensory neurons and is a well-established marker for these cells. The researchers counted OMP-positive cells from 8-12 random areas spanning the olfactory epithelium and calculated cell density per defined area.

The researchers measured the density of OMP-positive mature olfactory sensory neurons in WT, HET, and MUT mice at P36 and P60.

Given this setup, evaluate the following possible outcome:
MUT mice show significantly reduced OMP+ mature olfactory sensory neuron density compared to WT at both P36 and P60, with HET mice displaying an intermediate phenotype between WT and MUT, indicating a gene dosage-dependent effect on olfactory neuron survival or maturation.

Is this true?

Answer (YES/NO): NO